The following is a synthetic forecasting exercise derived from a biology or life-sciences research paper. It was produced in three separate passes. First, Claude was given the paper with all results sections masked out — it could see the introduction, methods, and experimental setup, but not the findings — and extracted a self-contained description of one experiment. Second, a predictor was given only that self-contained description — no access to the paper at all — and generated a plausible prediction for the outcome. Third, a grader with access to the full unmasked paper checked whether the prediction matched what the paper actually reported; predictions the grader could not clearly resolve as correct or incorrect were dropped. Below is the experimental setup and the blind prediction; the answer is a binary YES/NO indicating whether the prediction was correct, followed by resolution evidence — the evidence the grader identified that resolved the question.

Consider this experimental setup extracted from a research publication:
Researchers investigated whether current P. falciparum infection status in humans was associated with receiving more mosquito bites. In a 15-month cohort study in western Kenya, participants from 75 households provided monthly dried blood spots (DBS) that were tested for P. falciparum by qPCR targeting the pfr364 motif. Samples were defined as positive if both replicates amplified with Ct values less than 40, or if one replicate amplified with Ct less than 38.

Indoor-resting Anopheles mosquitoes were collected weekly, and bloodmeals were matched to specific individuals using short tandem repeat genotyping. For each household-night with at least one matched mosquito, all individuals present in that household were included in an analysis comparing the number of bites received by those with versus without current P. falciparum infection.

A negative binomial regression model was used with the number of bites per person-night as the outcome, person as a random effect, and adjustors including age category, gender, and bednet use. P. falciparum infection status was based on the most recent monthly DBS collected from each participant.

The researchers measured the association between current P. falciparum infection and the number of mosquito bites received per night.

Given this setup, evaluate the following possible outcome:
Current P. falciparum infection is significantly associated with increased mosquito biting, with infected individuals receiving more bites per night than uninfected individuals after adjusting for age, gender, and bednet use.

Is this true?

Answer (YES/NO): YES